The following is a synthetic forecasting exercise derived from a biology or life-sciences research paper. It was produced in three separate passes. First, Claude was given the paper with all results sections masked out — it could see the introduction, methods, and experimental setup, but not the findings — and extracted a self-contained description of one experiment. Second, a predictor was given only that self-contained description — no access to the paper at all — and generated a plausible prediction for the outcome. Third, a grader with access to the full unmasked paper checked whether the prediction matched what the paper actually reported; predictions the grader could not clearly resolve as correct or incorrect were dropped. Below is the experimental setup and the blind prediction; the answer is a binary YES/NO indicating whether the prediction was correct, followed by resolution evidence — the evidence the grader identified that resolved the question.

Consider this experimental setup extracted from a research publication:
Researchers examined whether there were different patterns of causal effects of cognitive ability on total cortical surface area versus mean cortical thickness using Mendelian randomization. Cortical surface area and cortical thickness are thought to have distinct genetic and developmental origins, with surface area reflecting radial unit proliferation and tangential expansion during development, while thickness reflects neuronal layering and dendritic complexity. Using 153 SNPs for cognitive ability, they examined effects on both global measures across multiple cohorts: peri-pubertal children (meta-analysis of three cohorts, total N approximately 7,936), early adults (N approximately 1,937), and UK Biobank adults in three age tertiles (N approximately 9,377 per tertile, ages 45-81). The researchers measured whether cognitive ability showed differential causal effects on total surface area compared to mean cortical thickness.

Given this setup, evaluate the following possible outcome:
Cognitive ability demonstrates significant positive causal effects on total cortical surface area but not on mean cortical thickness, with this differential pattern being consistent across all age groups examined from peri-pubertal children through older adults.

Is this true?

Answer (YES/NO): YES